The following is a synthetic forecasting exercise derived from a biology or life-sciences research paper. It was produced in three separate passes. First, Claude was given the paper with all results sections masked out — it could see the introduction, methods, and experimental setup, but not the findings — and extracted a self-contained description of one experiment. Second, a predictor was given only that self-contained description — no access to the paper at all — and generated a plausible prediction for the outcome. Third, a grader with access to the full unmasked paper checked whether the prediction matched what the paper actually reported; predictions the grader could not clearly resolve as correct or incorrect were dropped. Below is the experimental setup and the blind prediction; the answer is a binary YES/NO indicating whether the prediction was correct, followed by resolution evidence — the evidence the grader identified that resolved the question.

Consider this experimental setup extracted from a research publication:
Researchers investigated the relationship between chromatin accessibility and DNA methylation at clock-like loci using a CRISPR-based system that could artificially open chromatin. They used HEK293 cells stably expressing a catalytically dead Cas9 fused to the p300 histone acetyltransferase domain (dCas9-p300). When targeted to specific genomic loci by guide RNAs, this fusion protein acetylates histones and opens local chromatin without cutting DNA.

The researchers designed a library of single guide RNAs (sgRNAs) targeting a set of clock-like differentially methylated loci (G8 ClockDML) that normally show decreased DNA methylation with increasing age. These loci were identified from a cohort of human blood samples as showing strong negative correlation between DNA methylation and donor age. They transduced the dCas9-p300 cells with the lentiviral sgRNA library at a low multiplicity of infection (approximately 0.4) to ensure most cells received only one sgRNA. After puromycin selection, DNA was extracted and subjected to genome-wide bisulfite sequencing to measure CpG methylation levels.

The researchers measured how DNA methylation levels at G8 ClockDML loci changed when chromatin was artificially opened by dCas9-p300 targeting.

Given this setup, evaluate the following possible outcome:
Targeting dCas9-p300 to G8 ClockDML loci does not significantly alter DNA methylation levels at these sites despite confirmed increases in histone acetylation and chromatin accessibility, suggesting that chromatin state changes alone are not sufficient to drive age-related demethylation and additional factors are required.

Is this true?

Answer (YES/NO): NO